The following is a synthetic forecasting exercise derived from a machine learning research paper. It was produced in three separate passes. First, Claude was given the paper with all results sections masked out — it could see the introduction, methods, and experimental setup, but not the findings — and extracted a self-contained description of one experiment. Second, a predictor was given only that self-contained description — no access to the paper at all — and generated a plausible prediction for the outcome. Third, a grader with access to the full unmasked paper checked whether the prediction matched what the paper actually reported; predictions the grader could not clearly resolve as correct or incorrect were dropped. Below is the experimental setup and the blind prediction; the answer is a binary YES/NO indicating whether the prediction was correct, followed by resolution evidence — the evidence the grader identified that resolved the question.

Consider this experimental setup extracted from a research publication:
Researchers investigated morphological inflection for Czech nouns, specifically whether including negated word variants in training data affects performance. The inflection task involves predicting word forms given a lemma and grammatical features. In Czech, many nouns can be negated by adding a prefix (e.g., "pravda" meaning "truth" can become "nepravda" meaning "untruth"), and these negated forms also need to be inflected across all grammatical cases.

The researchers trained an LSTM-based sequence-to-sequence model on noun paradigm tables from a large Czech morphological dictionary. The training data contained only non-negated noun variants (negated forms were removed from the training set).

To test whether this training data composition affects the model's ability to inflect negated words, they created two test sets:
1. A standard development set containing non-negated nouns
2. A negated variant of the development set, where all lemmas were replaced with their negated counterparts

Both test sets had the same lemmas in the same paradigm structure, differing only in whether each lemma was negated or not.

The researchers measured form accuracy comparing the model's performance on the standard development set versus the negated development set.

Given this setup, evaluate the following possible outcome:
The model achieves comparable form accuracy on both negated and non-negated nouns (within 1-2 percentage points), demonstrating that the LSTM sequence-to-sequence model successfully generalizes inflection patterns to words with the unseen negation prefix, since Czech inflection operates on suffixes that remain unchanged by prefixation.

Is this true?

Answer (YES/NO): YES